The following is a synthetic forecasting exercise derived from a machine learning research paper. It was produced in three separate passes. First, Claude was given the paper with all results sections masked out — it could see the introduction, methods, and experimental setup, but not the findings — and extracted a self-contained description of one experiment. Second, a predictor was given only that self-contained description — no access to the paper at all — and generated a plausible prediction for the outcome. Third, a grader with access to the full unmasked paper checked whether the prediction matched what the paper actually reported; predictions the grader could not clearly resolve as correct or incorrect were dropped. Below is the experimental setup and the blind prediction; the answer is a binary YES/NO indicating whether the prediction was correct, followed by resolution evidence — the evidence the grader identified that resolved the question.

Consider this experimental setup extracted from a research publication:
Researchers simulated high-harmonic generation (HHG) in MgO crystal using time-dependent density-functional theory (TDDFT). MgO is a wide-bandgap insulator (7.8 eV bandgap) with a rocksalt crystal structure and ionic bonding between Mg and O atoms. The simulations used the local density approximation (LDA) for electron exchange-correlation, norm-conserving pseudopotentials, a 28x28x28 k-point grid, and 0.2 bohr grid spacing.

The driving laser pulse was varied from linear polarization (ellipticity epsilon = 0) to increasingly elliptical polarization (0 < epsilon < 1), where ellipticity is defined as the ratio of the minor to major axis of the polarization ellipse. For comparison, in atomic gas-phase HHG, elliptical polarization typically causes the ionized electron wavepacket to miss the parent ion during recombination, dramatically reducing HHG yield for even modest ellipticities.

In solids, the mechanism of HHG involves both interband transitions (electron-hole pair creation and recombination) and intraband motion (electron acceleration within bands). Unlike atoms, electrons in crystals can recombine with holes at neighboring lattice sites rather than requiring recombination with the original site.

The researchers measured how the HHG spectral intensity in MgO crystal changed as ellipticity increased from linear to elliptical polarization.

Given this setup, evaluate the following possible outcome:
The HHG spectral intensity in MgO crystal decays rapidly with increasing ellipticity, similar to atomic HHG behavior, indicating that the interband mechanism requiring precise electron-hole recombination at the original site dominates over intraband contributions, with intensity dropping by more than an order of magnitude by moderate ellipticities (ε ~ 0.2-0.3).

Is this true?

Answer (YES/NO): NO